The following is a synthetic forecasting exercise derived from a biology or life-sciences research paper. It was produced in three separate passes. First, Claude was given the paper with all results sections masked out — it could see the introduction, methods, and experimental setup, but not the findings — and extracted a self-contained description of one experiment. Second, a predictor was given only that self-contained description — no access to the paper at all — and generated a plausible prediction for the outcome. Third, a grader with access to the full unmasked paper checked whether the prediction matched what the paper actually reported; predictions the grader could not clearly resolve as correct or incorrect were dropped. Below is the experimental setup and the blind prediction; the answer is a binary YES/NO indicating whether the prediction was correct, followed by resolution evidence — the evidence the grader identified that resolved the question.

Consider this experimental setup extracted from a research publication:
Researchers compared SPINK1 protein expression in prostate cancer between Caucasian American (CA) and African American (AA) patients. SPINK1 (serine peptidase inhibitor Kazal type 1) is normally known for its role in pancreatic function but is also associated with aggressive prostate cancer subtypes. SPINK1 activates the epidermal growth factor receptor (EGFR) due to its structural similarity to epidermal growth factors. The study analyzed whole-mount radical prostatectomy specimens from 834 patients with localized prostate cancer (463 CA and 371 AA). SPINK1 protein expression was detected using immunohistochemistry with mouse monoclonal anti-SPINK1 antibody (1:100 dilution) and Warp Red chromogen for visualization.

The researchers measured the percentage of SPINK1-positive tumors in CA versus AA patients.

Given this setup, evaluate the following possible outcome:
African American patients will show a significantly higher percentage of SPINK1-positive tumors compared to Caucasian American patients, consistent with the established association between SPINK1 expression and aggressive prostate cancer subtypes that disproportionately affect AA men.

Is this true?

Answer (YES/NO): YES